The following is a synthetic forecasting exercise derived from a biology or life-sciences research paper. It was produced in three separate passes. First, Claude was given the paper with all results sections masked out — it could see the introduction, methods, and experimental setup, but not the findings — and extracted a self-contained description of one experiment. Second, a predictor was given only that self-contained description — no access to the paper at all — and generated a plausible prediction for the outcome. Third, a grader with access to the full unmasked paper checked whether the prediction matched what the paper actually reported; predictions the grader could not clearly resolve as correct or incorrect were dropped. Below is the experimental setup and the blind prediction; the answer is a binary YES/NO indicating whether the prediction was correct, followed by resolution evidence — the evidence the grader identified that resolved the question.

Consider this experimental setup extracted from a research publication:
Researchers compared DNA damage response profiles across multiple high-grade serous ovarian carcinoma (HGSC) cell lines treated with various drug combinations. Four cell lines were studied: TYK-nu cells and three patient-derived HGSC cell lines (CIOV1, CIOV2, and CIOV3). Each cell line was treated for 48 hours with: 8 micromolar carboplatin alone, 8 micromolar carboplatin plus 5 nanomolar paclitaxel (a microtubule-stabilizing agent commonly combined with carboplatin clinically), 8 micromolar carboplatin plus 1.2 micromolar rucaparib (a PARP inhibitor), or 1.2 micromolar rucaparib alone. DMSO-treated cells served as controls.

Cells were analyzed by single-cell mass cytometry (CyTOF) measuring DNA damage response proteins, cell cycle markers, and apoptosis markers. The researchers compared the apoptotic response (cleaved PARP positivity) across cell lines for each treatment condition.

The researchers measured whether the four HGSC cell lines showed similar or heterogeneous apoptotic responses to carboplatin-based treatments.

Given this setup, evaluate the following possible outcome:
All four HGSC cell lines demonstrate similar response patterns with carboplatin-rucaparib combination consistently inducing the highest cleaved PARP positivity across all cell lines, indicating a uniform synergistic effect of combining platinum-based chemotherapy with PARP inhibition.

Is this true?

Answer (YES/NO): NO